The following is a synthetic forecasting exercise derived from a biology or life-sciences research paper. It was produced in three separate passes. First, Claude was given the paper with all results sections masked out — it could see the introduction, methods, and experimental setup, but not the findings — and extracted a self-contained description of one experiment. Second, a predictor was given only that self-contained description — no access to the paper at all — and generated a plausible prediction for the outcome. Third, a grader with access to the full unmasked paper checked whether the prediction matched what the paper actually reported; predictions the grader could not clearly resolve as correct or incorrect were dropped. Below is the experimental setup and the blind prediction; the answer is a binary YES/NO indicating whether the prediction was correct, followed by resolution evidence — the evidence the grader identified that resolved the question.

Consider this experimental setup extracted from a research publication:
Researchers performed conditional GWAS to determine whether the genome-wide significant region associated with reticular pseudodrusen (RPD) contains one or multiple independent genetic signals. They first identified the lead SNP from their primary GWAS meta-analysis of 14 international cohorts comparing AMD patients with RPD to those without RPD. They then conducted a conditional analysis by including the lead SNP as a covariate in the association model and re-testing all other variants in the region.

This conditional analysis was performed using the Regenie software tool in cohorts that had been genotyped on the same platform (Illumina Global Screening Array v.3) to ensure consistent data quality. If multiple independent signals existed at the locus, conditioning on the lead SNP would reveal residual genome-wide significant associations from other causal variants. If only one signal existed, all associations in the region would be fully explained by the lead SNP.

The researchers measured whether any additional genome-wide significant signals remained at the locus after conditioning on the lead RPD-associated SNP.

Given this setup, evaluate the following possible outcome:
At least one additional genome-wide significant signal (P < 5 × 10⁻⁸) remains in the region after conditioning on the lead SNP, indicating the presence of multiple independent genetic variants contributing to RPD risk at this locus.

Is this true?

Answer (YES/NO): NO